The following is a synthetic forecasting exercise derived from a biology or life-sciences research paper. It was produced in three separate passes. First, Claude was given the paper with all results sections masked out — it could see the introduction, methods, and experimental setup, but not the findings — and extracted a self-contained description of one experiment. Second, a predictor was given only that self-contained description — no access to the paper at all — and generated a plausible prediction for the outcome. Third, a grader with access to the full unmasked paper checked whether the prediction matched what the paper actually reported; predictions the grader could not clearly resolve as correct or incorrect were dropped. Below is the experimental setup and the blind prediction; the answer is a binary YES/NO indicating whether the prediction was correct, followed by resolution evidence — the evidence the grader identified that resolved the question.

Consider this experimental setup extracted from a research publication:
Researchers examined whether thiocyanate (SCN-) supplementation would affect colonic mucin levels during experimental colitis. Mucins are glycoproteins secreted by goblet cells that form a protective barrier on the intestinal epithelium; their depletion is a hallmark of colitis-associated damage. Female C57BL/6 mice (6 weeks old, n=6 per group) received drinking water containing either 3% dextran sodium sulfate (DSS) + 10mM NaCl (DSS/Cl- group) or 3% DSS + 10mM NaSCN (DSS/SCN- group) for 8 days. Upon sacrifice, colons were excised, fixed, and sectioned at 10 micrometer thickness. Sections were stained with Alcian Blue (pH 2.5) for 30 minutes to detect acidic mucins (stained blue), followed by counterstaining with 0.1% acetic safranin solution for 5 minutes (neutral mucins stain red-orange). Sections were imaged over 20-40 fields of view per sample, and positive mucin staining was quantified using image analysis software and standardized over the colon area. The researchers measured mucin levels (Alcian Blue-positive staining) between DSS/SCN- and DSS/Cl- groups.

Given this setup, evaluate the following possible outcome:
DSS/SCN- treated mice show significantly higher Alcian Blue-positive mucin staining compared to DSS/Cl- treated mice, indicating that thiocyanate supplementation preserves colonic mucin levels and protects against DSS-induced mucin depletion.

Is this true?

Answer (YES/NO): NO